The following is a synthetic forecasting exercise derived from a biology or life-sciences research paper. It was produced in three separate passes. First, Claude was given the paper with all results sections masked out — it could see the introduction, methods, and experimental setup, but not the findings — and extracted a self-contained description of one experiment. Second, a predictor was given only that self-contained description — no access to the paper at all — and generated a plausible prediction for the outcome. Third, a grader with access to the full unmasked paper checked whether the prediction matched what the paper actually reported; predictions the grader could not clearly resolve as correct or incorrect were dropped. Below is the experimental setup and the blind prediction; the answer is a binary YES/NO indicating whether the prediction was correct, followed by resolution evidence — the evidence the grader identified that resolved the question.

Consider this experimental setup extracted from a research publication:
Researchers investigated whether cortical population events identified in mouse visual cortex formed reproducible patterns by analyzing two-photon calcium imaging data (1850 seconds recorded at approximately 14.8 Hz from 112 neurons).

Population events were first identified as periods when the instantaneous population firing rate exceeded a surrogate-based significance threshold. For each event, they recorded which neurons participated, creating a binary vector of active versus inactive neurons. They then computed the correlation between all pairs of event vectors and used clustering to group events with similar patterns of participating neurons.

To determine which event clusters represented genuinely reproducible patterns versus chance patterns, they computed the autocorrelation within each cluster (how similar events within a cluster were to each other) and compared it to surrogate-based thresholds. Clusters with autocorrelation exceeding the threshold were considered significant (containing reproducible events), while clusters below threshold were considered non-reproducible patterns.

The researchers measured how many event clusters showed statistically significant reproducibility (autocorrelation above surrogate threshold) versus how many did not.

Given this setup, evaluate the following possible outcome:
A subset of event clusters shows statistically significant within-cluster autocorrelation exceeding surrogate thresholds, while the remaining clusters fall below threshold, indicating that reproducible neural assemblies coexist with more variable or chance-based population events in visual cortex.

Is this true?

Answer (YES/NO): YES